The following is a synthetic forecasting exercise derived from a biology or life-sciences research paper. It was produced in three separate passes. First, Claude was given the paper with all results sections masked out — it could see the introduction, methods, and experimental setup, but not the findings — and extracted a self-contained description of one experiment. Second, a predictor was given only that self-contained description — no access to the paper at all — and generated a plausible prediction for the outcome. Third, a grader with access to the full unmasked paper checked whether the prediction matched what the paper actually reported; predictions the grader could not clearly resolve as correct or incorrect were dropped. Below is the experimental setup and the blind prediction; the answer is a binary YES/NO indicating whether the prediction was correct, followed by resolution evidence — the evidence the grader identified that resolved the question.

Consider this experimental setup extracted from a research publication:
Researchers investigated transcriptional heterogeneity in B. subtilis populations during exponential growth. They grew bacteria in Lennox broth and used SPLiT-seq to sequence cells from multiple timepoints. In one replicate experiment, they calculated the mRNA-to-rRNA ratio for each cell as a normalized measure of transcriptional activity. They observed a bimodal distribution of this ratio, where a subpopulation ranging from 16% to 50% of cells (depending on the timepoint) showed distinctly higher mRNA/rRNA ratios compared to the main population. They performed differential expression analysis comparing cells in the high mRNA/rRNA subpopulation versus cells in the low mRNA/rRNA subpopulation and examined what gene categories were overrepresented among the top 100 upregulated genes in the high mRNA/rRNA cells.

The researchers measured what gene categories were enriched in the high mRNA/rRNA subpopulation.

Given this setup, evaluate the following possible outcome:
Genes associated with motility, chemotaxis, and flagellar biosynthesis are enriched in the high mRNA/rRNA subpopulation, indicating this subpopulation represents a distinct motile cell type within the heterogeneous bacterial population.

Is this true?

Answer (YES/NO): NO